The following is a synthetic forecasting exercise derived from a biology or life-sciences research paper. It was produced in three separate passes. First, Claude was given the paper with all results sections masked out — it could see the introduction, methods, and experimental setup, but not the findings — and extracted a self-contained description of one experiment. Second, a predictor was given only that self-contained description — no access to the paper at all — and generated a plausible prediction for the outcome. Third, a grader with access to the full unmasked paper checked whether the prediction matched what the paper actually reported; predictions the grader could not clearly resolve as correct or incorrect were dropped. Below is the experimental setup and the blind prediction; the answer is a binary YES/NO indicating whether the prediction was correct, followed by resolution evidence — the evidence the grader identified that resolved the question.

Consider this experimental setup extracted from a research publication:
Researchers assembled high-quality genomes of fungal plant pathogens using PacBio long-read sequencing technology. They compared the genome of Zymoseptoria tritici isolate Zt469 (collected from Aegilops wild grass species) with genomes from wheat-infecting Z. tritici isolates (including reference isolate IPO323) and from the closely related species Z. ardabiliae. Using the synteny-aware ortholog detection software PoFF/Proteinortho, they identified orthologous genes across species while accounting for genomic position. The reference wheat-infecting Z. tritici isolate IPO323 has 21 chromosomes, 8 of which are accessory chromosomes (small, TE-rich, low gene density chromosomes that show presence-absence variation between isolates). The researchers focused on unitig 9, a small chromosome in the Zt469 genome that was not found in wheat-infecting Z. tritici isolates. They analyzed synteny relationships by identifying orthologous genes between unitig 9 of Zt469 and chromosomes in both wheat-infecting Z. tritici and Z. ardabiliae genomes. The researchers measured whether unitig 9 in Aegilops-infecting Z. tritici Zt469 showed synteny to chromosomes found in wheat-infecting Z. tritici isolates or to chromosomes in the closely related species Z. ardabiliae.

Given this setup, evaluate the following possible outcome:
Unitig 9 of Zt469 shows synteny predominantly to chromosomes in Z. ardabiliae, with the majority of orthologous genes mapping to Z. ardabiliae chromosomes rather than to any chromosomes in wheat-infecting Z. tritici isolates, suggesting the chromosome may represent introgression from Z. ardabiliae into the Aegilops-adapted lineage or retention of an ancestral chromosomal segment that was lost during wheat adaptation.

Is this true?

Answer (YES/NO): NO